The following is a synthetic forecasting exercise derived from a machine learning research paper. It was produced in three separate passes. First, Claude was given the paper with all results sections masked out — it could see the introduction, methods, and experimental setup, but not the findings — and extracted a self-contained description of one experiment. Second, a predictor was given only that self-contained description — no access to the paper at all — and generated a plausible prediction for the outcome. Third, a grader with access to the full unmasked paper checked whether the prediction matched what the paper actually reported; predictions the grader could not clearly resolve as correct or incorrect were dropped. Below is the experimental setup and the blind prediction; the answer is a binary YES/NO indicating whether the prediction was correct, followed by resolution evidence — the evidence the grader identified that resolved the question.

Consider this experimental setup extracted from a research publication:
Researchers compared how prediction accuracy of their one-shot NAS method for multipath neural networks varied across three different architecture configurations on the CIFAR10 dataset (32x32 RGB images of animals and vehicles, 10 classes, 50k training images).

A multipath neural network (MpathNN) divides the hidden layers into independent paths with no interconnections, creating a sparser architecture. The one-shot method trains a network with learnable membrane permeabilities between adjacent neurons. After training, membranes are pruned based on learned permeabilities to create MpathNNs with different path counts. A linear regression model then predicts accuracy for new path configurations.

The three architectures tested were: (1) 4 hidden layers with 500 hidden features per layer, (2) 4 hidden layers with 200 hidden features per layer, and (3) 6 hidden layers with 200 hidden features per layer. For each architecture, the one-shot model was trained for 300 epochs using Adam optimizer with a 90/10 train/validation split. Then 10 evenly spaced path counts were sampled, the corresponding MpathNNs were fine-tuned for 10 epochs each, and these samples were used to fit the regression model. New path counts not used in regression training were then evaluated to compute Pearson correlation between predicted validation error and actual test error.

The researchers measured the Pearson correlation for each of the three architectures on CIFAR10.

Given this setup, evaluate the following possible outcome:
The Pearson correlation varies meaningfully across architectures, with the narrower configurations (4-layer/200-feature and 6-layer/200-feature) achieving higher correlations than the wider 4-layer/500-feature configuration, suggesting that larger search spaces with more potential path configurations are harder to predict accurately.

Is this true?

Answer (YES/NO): YES